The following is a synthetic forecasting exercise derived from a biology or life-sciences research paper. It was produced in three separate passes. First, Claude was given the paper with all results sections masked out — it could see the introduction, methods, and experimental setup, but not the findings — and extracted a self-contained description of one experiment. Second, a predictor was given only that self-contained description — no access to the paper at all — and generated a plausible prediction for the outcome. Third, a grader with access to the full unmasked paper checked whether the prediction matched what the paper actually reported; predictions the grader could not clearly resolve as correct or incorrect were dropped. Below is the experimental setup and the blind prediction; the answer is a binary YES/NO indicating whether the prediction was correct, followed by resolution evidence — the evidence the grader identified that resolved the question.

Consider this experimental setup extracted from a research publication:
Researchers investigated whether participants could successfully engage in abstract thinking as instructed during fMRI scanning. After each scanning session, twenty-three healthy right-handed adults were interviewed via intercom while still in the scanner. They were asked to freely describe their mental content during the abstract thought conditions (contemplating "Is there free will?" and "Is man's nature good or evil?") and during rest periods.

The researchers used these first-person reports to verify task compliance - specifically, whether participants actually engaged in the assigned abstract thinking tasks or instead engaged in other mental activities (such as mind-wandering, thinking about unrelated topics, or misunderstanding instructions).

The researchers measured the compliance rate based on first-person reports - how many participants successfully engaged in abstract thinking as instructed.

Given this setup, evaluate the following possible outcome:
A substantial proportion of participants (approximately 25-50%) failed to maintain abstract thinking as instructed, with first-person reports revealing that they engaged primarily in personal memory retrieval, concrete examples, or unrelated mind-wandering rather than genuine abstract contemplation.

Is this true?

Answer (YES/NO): NO